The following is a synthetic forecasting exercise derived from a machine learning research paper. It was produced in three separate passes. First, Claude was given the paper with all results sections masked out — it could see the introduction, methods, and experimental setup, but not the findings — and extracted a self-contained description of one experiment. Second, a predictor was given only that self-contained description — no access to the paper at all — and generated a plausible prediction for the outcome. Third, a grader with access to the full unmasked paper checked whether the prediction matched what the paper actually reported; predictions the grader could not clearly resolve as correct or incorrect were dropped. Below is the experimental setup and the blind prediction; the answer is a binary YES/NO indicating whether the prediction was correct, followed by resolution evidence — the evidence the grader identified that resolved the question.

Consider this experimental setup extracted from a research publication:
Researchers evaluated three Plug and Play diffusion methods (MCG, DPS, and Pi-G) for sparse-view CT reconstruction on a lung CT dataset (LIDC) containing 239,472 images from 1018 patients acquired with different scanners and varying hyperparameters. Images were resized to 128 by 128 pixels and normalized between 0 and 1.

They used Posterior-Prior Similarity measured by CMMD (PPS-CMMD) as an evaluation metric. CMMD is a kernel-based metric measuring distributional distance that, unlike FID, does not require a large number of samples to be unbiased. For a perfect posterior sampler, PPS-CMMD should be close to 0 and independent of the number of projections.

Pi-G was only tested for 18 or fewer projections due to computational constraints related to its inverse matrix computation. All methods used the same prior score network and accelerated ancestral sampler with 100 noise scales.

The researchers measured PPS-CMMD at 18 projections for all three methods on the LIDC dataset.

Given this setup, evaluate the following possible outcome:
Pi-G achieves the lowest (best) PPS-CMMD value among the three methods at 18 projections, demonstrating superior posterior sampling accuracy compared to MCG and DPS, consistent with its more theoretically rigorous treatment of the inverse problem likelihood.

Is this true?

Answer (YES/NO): NO